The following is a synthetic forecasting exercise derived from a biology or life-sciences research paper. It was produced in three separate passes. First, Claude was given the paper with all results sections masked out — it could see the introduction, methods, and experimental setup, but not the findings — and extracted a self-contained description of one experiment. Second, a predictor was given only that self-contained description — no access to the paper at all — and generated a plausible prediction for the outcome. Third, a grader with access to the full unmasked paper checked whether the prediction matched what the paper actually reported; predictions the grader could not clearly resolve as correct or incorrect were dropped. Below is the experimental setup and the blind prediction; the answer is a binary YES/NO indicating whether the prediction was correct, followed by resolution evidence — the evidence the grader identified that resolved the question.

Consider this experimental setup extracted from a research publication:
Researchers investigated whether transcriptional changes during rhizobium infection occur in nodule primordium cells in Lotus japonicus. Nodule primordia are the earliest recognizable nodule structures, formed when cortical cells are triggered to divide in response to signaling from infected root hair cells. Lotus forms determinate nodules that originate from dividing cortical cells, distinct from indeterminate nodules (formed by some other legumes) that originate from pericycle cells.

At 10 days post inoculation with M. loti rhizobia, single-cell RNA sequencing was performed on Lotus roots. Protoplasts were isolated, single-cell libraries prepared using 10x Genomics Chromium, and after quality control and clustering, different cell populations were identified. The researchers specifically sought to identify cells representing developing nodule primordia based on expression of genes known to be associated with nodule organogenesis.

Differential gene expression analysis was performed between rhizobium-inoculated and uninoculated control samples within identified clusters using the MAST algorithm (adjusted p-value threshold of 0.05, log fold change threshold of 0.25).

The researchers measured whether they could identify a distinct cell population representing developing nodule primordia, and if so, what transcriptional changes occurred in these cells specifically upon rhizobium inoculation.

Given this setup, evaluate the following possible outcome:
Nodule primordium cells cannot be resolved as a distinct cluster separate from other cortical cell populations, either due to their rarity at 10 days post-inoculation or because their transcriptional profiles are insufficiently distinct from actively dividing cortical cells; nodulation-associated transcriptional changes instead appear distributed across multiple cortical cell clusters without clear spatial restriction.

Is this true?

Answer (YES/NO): NO